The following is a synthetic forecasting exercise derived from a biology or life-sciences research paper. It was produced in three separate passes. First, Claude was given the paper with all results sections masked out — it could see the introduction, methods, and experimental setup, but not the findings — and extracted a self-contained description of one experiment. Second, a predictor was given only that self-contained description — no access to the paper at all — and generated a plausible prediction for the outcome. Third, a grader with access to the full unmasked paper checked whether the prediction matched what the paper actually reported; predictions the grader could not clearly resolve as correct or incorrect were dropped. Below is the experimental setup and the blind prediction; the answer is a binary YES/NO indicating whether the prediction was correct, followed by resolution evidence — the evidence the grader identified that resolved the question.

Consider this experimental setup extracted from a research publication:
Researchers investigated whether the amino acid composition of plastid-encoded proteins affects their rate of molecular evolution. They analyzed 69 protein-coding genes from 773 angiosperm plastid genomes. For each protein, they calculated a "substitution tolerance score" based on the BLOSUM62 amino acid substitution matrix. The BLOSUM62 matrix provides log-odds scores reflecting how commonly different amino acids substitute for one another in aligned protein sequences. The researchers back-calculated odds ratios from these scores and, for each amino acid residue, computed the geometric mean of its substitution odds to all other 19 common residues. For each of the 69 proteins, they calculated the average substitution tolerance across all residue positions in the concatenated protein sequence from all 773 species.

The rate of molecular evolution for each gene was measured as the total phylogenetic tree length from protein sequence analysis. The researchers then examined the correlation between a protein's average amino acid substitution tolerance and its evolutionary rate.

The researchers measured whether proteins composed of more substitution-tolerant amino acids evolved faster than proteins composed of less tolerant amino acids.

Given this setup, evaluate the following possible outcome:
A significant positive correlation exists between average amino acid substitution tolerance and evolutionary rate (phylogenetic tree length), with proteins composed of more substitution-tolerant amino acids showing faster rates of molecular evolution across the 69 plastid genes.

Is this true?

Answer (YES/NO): YES